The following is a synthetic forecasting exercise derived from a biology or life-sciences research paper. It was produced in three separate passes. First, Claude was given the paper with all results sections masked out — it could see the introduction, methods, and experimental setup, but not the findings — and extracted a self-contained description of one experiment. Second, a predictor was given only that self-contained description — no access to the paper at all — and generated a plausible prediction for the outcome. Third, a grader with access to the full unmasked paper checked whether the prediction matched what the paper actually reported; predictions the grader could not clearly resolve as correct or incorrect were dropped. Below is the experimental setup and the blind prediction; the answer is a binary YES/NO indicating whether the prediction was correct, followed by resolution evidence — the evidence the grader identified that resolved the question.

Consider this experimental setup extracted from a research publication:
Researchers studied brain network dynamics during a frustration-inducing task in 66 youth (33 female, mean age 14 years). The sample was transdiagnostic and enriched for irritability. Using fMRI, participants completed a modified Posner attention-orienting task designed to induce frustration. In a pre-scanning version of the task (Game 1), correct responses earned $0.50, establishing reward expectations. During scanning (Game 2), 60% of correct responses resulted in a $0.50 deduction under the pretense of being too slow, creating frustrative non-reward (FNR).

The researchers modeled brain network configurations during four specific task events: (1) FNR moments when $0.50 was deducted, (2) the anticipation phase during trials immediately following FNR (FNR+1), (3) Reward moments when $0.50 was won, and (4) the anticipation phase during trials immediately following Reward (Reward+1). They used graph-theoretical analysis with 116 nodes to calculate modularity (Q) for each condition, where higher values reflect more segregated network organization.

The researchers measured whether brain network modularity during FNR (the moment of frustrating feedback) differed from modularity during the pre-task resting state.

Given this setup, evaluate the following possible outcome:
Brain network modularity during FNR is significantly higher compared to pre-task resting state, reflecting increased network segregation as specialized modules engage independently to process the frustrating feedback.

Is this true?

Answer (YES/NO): NO